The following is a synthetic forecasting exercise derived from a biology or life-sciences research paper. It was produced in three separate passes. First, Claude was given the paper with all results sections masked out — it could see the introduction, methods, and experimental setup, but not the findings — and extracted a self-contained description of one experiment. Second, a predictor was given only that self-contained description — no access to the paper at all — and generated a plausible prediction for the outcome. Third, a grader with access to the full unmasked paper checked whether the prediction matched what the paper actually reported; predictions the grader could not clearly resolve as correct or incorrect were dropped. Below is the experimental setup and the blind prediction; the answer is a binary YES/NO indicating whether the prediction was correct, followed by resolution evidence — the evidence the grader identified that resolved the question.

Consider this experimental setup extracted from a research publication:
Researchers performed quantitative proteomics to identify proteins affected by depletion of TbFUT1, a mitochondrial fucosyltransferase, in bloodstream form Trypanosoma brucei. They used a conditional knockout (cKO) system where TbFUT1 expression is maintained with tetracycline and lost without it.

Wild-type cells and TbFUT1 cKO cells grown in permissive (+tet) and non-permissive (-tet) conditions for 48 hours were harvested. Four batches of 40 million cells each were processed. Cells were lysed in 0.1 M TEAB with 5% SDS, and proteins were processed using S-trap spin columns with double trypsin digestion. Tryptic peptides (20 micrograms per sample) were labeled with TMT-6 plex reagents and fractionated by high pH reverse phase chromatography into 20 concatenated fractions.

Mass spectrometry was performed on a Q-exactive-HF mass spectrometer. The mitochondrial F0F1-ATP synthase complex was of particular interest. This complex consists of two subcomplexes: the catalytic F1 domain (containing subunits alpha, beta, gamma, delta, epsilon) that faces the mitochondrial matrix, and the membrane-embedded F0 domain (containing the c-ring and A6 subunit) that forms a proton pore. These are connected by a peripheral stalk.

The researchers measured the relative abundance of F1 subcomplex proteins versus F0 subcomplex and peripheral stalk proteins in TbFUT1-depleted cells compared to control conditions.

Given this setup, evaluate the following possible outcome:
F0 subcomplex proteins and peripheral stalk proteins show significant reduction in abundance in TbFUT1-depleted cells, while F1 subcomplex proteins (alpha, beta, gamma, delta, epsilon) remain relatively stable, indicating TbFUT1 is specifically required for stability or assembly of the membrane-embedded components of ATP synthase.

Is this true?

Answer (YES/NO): YES